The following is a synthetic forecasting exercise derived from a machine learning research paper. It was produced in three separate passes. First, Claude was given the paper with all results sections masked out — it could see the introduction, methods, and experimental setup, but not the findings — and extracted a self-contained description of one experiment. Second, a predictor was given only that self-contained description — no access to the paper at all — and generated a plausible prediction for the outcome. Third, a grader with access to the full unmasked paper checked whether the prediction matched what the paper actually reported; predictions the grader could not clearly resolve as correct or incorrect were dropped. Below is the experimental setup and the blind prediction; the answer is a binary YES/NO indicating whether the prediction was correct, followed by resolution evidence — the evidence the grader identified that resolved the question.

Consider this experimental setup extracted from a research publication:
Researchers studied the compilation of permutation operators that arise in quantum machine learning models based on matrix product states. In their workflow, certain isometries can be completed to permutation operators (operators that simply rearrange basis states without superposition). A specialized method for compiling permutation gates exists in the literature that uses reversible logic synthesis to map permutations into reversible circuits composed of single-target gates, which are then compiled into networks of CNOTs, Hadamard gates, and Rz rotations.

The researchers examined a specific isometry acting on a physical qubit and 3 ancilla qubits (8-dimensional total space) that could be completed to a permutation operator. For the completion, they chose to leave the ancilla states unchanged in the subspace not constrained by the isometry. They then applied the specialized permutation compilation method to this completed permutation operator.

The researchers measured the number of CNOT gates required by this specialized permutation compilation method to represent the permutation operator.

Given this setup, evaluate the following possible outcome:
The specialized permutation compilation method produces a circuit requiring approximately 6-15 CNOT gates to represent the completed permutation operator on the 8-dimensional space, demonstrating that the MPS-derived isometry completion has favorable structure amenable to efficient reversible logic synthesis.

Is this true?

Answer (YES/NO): YES